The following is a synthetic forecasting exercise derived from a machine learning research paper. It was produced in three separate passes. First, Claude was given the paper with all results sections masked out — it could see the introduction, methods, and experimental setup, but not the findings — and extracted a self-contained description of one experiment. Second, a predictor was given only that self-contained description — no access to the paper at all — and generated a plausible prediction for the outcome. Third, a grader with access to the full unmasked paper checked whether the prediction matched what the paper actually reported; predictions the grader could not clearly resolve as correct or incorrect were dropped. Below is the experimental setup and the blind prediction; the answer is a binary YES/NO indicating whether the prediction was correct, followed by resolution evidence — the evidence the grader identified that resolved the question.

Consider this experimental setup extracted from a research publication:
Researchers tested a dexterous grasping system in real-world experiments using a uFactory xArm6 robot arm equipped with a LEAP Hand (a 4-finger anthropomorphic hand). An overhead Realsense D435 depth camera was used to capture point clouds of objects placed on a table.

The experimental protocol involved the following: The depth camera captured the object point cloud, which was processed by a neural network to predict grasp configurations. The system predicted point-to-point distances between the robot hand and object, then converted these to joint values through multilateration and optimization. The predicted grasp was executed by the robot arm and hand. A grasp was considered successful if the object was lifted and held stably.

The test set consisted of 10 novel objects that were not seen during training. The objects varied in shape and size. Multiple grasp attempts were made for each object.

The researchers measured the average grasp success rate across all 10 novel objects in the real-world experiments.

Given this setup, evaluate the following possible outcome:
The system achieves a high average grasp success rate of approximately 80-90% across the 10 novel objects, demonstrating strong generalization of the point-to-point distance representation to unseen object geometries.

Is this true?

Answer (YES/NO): YES